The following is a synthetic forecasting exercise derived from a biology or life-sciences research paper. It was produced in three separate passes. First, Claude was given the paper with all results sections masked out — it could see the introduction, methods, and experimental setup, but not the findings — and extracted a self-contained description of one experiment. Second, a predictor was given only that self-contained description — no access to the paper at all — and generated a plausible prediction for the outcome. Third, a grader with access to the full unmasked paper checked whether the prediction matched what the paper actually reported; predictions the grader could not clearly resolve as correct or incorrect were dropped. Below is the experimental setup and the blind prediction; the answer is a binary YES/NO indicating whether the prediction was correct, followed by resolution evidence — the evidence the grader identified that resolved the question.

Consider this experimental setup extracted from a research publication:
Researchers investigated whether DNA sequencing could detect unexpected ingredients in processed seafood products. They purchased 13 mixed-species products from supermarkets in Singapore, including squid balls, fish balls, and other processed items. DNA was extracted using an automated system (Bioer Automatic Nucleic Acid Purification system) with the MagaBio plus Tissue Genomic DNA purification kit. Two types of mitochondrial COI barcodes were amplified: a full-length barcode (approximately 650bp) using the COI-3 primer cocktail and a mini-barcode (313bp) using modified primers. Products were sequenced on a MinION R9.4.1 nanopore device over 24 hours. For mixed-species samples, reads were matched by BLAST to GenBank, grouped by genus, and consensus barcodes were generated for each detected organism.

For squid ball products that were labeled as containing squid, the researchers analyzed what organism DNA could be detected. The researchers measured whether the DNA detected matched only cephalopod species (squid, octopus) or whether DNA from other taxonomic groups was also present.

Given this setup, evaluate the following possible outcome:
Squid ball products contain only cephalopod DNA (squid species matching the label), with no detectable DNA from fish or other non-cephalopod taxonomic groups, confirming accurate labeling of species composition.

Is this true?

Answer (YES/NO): NO